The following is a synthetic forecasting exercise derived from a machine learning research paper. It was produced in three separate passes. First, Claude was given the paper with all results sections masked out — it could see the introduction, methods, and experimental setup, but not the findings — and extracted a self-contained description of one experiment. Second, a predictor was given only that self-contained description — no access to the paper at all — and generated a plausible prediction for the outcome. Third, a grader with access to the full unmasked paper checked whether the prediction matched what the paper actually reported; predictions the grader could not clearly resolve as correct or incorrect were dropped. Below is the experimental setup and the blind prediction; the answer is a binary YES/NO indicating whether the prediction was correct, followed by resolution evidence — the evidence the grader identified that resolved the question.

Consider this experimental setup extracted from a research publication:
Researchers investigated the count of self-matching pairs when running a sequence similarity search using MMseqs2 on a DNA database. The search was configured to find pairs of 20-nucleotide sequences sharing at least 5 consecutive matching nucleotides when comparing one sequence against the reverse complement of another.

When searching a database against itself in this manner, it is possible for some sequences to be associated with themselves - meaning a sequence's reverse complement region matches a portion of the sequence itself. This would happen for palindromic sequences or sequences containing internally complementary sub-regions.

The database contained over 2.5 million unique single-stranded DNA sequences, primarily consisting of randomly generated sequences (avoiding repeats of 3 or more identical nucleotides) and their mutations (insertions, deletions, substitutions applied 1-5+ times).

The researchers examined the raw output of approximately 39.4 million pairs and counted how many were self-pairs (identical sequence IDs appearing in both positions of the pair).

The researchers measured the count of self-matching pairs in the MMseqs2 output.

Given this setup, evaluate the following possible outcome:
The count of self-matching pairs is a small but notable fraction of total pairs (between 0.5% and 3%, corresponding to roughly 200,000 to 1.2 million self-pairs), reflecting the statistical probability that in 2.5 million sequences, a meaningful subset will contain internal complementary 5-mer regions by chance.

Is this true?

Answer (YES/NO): NO